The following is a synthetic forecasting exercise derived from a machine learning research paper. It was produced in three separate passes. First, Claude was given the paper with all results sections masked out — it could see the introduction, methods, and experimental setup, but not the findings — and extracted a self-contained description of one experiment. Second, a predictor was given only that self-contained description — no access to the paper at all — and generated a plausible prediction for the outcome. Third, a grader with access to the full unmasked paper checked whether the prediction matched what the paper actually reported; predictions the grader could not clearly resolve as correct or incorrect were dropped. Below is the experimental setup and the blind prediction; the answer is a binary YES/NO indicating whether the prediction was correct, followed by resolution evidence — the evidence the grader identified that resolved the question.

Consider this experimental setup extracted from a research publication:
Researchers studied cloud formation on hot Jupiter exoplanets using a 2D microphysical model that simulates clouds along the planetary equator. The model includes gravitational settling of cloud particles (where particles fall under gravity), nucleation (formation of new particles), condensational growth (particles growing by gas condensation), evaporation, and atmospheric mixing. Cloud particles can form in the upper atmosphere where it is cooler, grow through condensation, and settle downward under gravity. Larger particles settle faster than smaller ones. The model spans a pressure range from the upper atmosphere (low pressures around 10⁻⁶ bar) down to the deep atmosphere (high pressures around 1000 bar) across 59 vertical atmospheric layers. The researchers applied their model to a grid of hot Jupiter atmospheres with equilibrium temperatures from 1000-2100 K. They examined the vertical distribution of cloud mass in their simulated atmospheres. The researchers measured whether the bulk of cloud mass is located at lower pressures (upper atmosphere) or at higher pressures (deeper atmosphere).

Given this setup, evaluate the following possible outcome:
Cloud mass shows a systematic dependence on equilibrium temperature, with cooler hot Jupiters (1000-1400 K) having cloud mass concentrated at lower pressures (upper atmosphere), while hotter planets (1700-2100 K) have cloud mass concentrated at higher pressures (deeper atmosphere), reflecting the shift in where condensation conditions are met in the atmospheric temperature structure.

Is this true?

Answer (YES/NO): NO